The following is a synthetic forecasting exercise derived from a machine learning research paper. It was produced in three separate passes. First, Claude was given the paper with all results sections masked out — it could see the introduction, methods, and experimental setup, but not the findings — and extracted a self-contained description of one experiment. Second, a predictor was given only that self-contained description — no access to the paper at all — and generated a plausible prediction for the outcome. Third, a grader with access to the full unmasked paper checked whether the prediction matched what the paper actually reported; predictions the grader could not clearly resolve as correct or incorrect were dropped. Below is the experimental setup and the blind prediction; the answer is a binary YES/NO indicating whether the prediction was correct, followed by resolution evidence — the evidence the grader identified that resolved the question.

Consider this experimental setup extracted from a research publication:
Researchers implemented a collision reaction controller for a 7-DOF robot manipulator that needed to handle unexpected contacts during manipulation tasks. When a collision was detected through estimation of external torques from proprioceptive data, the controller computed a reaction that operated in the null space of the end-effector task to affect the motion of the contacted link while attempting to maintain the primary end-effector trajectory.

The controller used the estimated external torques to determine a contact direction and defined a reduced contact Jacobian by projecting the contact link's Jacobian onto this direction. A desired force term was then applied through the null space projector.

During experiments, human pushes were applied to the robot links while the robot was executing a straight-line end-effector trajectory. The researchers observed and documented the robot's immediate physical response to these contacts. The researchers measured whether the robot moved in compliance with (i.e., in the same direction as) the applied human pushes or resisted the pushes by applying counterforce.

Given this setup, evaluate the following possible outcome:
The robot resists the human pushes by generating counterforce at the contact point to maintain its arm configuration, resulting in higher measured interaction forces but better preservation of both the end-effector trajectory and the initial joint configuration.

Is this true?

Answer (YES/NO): NO